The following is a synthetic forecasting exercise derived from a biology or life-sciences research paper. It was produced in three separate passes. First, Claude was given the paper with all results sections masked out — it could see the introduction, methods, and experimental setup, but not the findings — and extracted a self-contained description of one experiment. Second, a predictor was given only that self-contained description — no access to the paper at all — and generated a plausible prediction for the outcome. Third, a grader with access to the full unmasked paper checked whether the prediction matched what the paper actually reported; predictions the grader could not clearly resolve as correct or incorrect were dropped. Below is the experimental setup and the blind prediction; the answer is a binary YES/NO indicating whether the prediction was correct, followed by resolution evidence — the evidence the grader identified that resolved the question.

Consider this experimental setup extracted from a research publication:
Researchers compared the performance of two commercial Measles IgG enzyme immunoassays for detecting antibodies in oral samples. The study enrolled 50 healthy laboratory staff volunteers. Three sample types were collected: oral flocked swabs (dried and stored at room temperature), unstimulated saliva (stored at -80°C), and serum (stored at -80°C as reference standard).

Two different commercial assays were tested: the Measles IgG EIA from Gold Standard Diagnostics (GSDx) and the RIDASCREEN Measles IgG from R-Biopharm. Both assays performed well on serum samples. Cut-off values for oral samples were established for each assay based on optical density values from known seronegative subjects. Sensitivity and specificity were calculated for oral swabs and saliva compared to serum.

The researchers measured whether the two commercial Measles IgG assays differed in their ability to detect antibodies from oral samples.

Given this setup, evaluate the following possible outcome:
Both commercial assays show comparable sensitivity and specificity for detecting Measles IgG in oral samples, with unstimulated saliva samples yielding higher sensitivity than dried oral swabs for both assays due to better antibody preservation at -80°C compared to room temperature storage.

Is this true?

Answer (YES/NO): NO